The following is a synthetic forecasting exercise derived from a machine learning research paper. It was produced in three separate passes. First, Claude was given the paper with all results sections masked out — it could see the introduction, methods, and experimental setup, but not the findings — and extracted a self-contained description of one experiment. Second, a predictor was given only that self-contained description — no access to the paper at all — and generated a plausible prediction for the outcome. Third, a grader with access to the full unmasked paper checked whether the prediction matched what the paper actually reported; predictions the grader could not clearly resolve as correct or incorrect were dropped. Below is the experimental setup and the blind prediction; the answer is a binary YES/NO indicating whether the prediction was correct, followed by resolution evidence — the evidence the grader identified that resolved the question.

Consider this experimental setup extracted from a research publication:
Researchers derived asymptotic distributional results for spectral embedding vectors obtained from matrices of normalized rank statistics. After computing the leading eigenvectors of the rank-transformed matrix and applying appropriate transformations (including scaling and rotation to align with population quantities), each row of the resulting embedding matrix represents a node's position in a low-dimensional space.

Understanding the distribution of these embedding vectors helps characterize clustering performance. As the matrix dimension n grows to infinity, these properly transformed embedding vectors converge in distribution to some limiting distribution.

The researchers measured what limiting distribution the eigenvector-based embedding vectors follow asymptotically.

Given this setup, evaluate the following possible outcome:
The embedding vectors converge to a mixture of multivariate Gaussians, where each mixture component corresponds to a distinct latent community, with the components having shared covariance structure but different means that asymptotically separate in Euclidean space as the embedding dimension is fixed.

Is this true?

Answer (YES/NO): NO